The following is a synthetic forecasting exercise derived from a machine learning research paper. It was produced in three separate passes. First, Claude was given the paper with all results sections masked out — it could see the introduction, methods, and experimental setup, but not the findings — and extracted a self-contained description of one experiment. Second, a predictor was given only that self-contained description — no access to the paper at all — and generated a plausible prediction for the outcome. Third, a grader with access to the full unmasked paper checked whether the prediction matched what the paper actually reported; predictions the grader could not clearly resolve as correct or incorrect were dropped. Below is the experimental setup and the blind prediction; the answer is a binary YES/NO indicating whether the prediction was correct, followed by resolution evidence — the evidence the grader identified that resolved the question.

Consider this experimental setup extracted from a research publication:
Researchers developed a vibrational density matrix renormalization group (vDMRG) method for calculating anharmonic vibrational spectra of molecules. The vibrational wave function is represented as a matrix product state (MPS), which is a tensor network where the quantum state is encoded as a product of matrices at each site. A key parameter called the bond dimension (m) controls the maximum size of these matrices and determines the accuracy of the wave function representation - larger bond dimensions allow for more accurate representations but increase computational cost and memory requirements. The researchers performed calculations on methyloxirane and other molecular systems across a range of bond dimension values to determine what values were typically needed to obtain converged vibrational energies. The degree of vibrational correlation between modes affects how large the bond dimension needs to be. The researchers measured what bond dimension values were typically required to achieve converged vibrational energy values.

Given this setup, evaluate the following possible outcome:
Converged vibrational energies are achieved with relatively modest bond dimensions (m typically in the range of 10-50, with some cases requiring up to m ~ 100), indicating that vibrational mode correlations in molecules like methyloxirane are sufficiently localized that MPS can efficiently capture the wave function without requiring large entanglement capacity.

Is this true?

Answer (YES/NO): YES